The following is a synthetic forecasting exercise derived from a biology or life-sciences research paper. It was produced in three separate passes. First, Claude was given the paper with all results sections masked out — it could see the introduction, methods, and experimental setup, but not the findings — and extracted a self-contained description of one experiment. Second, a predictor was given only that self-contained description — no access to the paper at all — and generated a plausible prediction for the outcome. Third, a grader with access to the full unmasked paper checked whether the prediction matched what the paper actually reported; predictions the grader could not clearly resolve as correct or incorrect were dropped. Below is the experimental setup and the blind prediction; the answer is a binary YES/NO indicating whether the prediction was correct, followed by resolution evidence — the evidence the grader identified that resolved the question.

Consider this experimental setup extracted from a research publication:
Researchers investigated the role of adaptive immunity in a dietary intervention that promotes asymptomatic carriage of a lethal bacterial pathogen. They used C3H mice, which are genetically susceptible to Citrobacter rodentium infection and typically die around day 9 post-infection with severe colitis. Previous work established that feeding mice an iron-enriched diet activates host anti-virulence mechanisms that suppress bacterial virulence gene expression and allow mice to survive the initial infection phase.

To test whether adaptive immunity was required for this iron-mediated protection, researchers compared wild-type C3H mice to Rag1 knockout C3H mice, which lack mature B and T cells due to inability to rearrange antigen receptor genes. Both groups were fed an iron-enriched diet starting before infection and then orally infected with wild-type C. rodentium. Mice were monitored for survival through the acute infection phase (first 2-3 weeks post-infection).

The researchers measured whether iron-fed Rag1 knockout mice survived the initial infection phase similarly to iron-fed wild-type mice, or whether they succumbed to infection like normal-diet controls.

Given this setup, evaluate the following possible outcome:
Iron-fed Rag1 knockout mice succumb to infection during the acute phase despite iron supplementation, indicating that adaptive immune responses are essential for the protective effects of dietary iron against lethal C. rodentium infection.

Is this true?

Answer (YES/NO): NO